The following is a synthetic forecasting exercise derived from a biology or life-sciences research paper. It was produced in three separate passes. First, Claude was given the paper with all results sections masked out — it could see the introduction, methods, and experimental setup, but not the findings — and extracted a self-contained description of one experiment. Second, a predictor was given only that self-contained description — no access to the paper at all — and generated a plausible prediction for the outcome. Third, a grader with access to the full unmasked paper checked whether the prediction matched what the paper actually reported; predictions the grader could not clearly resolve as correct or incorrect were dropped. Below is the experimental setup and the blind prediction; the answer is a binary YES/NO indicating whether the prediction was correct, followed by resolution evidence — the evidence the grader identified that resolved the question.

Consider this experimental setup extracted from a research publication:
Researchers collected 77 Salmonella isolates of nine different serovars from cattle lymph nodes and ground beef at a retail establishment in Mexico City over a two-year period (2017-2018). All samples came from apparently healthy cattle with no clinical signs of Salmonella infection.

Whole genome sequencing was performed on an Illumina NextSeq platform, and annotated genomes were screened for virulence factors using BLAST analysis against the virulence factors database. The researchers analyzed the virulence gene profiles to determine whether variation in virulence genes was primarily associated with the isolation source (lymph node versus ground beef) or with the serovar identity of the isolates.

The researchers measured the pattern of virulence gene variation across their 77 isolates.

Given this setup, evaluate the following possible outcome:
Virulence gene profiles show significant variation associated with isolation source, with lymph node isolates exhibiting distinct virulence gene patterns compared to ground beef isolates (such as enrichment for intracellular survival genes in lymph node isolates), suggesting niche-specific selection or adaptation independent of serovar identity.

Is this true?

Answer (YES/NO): NO